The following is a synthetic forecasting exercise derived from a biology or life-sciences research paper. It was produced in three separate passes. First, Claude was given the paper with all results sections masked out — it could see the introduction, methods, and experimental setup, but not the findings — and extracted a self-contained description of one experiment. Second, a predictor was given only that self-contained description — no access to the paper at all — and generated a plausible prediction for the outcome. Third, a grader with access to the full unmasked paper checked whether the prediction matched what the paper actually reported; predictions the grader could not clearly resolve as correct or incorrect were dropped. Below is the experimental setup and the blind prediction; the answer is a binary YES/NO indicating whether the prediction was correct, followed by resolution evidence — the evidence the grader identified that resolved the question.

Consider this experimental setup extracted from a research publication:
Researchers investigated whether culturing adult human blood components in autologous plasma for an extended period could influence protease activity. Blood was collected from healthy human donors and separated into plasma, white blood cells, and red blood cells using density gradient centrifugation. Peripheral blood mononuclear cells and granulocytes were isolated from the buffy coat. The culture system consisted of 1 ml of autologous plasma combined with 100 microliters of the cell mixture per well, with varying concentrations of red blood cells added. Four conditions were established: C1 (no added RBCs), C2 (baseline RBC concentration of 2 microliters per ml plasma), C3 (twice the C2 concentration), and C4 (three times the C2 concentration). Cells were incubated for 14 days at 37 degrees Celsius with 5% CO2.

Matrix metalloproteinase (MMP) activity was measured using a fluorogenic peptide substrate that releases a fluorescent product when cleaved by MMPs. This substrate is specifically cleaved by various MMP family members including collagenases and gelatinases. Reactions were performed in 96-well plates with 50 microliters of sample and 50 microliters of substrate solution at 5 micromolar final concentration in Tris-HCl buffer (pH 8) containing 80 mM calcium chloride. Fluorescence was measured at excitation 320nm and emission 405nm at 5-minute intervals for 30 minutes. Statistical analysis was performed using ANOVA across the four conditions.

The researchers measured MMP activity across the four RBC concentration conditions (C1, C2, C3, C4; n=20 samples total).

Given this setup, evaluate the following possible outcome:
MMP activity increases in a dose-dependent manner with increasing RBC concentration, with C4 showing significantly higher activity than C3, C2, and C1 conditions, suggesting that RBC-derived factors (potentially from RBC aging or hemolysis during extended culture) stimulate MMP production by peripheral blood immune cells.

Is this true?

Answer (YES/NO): NO